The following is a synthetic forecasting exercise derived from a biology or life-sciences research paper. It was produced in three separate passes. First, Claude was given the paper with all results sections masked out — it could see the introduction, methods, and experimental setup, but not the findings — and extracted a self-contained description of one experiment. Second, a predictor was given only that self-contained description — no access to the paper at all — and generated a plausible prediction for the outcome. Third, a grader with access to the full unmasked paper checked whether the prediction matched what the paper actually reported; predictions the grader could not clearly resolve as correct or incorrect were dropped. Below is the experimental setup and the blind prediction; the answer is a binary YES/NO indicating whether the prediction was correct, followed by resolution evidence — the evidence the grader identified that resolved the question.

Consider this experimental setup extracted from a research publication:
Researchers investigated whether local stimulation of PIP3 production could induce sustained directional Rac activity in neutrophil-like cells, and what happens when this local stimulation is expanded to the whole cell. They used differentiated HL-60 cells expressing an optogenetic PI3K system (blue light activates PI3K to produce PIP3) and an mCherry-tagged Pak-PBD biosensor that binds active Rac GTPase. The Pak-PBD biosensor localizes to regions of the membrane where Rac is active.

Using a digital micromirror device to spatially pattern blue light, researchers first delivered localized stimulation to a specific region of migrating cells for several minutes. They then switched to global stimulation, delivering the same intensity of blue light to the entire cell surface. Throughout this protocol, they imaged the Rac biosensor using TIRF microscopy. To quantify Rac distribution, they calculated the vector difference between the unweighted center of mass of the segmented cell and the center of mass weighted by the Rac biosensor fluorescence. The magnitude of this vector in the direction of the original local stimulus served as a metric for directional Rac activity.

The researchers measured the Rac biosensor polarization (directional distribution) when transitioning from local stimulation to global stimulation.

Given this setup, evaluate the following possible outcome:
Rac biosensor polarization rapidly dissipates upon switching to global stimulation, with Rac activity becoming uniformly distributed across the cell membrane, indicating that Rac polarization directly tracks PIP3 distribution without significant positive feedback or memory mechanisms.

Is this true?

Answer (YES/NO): NO